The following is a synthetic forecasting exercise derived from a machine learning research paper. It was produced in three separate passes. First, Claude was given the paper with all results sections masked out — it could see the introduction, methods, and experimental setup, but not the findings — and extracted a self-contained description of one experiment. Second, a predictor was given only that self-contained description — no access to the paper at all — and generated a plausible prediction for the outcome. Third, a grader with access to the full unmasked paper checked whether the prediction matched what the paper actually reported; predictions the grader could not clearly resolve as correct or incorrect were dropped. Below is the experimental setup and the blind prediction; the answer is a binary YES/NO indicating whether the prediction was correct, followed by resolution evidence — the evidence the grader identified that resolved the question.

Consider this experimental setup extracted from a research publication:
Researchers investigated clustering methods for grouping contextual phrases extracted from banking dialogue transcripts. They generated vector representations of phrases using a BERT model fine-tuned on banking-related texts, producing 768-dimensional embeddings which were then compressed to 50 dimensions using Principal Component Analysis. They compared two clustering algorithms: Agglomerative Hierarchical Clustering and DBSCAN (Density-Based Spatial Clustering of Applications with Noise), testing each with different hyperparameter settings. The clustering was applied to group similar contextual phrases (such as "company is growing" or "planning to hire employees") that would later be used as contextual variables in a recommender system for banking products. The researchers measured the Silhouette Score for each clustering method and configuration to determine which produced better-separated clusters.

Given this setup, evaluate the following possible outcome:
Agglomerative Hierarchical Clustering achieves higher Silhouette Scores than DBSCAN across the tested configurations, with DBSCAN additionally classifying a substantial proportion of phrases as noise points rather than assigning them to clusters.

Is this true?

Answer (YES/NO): NO